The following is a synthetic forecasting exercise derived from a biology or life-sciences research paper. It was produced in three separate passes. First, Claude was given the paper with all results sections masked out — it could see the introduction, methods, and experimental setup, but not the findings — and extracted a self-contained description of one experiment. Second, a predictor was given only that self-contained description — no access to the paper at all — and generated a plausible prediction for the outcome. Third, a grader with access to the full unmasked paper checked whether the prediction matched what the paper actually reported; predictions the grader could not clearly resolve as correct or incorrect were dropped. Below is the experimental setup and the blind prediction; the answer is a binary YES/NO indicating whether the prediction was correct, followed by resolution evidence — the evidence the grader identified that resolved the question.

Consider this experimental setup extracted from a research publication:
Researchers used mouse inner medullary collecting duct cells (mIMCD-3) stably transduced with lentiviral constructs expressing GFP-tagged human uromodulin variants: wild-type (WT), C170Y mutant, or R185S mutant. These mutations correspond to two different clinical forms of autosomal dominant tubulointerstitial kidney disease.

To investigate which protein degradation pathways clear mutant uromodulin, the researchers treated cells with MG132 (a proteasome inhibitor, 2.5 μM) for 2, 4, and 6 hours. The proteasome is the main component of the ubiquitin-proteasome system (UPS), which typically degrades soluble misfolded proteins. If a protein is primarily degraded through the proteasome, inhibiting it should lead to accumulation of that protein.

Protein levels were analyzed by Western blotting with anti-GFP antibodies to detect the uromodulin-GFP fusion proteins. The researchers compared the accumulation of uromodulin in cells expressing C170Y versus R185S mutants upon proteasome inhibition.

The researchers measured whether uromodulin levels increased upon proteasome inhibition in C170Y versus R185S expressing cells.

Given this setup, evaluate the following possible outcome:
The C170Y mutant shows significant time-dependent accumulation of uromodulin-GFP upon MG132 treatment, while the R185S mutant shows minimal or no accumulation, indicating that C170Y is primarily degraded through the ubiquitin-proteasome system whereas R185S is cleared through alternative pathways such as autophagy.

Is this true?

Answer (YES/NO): YES